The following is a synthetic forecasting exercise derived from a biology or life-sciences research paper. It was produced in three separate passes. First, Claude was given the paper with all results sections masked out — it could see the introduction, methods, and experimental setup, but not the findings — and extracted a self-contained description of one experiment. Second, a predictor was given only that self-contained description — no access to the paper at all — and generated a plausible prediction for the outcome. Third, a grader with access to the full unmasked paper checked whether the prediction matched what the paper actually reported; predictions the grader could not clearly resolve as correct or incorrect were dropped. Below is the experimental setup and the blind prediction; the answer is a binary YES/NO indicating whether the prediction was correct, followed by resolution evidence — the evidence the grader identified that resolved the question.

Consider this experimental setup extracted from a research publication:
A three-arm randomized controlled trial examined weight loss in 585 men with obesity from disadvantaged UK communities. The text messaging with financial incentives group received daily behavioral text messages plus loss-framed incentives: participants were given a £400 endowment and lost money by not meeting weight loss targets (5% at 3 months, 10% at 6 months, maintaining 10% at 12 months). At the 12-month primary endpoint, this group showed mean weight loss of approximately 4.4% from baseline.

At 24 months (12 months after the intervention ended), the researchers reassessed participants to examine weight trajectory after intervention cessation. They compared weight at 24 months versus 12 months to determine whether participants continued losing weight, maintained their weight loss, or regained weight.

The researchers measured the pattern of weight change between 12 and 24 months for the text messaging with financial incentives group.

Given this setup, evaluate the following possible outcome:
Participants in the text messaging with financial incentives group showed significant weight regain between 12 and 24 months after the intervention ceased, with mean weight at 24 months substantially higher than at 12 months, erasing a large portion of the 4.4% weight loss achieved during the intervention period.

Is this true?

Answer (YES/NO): NO